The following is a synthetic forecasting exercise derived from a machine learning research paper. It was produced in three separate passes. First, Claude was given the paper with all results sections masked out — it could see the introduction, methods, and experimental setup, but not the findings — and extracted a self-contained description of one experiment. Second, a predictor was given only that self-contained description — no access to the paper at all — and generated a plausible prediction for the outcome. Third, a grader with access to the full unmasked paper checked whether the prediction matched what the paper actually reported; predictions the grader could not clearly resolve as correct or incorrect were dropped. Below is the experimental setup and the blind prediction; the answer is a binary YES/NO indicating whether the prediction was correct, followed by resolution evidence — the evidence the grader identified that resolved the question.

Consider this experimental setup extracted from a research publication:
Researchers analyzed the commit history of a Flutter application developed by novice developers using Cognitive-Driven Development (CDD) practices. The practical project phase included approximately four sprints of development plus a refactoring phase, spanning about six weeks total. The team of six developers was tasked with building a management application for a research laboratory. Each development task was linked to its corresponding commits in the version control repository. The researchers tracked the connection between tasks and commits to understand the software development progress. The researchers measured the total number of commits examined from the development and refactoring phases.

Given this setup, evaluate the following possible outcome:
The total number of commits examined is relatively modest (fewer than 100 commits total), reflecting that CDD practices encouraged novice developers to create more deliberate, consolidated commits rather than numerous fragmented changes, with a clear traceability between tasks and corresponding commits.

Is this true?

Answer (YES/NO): NO